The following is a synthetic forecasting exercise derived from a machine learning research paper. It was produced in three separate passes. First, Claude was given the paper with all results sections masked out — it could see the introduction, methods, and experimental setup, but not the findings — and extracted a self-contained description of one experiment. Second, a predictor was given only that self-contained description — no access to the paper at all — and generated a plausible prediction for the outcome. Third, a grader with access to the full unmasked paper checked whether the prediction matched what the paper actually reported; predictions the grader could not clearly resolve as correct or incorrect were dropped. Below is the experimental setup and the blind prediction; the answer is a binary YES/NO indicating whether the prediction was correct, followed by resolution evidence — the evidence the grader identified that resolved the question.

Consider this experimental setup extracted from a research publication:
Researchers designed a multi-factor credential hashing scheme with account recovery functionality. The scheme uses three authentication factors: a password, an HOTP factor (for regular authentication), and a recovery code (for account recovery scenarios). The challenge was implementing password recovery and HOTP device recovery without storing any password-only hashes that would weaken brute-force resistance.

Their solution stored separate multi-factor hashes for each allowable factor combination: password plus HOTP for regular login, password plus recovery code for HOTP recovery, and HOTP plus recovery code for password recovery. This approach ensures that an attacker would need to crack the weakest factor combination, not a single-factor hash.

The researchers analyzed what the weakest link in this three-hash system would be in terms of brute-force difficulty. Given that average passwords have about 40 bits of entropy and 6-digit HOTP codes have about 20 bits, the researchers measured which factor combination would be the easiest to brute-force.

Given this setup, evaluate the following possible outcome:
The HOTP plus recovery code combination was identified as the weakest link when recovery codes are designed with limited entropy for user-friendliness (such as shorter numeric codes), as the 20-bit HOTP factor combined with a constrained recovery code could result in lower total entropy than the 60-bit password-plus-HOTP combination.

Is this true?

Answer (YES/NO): NO